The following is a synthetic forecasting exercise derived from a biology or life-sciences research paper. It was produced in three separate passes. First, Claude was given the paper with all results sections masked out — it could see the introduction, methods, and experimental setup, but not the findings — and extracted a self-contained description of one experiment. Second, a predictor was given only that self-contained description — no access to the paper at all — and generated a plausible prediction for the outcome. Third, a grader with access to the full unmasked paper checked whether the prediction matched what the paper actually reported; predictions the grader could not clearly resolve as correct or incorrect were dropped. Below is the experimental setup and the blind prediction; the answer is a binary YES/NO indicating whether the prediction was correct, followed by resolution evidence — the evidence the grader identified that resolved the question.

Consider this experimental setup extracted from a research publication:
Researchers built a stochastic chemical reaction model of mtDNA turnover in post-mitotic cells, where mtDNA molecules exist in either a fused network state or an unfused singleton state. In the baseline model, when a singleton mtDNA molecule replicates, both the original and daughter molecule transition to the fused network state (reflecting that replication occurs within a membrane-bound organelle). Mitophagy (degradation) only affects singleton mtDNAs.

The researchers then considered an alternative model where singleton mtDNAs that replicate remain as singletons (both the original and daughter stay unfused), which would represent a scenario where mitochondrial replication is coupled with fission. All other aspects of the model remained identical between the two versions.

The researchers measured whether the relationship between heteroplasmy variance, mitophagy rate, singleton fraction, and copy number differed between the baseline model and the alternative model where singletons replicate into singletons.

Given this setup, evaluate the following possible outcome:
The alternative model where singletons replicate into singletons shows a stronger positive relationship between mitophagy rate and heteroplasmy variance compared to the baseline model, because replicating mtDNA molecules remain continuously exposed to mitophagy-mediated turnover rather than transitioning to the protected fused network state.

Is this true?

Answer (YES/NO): NO